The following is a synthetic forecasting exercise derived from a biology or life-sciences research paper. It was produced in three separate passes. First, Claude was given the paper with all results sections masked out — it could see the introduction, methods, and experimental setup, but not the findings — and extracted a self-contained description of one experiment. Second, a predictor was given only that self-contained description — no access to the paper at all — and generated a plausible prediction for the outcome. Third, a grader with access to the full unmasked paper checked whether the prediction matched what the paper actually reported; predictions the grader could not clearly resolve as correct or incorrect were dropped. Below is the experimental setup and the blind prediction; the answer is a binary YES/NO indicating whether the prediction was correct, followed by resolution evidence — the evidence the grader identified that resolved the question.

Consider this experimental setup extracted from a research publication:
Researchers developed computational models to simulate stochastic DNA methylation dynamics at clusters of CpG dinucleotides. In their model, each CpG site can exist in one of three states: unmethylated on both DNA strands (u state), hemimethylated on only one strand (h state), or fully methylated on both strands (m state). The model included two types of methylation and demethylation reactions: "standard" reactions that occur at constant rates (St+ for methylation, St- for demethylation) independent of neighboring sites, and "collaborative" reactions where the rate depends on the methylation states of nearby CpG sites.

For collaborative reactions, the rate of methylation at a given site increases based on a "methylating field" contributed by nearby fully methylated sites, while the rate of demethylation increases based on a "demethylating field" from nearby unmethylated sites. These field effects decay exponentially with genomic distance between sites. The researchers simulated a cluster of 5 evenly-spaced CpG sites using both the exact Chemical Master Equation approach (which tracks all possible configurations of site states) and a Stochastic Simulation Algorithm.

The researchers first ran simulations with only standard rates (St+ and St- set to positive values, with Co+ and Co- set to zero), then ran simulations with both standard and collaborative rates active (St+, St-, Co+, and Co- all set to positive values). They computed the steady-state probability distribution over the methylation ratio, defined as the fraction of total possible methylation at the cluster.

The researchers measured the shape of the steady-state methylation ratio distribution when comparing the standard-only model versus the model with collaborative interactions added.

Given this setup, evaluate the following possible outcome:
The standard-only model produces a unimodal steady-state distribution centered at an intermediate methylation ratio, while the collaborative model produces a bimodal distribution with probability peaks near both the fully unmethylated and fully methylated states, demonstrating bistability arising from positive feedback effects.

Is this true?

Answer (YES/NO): YES